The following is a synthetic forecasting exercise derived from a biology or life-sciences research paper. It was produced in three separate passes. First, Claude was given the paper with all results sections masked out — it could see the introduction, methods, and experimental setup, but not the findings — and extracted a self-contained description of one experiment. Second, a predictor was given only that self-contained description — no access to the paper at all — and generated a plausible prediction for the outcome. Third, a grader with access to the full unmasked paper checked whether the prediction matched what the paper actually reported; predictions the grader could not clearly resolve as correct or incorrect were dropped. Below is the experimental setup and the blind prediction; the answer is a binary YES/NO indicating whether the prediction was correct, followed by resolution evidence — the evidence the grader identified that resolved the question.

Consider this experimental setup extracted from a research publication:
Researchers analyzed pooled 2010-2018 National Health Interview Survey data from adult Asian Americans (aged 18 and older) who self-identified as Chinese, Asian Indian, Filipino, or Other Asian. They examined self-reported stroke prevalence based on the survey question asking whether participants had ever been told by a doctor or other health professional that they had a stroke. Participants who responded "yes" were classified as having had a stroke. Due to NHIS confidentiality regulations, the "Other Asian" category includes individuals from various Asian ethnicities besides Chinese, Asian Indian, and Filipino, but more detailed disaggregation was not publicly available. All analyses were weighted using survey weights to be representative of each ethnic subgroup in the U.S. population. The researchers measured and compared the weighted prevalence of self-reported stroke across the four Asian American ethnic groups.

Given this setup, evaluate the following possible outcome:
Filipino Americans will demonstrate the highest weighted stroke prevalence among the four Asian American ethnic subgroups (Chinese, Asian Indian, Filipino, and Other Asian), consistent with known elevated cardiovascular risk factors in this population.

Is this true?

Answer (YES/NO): NO